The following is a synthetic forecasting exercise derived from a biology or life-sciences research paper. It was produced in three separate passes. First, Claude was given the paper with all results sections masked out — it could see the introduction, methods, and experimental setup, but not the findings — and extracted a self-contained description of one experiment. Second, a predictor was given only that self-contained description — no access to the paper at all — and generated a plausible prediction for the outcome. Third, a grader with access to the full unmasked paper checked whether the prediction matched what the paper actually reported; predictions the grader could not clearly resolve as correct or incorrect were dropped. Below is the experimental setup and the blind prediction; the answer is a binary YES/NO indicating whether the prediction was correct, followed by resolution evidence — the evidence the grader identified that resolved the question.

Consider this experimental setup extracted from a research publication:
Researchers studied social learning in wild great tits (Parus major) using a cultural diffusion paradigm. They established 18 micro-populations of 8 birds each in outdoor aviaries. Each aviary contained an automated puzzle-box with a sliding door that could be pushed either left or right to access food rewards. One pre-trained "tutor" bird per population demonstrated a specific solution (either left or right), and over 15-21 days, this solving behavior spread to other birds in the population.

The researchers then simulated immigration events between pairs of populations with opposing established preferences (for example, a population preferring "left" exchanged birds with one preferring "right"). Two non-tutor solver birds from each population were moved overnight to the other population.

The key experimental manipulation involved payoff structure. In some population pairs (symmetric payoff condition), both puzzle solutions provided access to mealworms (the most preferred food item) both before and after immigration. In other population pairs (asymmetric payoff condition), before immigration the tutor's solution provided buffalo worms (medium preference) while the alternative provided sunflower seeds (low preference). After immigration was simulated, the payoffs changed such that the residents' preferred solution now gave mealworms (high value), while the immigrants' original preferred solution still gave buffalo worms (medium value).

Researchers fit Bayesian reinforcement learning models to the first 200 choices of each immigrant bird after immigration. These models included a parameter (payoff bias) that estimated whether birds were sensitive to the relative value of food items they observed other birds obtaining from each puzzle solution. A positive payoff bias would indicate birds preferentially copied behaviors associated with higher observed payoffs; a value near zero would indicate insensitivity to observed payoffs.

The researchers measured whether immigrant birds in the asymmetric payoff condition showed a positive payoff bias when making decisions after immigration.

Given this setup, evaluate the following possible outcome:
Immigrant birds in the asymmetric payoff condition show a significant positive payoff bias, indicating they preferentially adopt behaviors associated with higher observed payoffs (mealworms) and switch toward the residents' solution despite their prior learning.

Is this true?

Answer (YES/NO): NO